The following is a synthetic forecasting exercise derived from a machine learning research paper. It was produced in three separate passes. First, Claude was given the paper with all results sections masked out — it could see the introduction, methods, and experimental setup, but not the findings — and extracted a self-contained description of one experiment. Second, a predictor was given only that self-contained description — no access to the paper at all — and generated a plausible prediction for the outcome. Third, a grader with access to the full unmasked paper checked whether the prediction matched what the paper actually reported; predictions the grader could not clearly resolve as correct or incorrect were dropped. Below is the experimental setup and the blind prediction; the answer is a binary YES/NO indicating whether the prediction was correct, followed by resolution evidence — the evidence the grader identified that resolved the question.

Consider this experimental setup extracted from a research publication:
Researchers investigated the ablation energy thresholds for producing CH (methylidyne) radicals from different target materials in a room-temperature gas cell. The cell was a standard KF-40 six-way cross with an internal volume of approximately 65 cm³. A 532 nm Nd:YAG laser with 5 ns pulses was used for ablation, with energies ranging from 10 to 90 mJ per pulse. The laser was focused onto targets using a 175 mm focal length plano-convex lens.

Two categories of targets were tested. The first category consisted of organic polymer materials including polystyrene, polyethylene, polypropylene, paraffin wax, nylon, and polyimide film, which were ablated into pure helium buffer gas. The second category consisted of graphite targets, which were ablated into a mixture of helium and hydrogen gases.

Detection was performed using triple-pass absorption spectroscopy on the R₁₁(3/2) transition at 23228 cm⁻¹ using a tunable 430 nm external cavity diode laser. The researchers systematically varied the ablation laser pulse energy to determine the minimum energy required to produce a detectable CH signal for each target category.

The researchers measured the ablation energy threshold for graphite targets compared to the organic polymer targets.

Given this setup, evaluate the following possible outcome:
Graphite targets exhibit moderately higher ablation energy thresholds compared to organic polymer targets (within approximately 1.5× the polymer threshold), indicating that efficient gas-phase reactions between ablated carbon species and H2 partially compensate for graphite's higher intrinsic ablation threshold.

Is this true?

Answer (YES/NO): NO